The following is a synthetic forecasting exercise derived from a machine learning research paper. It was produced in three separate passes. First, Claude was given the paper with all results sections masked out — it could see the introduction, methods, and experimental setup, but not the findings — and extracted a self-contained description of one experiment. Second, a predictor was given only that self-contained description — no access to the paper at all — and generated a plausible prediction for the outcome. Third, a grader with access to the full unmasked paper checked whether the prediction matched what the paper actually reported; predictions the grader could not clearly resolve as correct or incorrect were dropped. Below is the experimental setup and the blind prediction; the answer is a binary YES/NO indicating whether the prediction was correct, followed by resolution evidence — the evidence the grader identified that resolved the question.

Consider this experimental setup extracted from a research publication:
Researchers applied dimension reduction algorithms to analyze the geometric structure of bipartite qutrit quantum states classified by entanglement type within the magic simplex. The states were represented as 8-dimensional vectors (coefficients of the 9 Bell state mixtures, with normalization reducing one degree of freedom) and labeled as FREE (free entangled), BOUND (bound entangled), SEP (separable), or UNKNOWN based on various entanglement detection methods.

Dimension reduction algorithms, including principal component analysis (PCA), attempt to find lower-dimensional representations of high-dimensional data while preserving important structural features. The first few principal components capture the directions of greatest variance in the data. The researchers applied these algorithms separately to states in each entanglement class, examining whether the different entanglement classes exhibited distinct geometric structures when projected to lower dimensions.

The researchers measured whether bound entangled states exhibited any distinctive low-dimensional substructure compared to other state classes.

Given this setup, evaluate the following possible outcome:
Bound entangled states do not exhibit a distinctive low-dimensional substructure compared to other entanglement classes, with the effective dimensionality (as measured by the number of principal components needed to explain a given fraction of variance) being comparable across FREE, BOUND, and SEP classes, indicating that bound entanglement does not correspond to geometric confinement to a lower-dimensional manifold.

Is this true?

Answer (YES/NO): NO